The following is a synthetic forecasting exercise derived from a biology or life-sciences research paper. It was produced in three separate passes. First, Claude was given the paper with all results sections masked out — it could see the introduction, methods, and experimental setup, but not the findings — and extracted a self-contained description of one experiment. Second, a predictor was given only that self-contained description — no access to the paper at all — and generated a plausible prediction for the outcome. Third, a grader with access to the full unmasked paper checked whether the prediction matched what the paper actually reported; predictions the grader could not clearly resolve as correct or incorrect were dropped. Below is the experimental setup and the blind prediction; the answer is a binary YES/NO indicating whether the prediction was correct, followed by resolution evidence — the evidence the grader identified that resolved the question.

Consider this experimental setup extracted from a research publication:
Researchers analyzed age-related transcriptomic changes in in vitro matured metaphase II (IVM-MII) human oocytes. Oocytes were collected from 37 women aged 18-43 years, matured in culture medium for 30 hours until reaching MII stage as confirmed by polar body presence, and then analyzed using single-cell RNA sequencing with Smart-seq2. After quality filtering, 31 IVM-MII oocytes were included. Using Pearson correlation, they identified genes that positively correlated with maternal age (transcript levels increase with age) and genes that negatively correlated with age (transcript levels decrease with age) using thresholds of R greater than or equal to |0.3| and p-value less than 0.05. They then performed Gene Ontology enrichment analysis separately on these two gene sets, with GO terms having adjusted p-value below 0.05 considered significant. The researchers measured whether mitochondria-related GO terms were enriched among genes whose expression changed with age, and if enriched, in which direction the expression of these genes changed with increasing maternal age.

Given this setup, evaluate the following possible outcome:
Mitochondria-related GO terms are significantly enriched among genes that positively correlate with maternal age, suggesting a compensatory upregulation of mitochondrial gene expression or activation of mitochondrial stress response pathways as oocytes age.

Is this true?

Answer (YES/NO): NO